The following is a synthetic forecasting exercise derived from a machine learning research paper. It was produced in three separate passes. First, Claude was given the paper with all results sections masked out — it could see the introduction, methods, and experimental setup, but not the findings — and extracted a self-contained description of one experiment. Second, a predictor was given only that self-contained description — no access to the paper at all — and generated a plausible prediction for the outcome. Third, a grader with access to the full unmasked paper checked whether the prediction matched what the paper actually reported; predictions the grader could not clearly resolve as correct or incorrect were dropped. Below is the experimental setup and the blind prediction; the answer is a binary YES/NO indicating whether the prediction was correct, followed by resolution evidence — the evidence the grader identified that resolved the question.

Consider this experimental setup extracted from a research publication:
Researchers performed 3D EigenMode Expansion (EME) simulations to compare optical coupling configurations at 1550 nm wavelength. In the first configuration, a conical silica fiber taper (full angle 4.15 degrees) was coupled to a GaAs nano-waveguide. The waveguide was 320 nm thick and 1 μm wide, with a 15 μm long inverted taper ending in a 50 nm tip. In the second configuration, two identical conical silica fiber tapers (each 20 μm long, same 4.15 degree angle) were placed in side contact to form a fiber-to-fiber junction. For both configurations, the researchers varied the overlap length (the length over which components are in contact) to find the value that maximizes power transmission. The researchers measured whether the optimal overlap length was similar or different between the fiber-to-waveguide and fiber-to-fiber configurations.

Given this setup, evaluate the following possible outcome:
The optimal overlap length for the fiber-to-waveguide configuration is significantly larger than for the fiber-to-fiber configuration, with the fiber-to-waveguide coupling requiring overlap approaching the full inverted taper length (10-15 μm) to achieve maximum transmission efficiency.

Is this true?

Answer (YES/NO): NO